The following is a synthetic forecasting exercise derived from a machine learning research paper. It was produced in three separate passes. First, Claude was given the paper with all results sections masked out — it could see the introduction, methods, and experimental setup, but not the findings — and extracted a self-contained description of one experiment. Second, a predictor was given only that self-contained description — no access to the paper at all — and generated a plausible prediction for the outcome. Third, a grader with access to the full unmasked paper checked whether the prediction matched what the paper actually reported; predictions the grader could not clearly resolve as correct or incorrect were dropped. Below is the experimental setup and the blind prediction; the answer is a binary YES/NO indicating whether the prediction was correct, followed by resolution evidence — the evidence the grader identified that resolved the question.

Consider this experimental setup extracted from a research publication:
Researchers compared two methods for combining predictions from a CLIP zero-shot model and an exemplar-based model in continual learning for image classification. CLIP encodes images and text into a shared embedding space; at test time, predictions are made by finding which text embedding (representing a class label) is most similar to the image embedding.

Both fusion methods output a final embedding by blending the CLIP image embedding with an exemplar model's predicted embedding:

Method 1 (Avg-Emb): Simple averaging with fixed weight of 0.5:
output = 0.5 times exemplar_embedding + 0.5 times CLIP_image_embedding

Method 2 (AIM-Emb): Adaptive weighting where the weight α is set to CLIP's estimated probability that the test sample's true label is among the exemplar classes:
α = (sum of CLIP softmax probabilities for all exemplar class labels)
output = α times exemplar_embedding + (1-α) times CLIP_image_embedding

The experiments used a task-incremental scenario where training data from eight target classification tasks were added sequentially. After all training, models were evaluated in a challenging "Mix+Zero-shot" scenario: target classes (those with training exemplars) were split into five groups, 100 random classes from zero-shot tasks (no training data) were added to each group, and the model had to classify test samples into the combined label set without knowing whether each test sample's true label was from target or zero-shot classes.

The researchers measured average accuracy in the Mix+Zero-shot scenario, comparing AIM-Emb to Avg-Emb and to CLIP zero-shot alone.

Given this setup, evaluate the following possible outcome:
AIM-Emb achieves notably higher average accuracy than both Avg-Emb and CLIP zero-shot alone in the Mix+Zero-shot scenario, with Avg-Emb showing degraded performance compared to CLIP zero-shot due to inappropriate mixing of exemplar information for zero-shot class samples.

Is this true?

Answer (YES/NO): NO